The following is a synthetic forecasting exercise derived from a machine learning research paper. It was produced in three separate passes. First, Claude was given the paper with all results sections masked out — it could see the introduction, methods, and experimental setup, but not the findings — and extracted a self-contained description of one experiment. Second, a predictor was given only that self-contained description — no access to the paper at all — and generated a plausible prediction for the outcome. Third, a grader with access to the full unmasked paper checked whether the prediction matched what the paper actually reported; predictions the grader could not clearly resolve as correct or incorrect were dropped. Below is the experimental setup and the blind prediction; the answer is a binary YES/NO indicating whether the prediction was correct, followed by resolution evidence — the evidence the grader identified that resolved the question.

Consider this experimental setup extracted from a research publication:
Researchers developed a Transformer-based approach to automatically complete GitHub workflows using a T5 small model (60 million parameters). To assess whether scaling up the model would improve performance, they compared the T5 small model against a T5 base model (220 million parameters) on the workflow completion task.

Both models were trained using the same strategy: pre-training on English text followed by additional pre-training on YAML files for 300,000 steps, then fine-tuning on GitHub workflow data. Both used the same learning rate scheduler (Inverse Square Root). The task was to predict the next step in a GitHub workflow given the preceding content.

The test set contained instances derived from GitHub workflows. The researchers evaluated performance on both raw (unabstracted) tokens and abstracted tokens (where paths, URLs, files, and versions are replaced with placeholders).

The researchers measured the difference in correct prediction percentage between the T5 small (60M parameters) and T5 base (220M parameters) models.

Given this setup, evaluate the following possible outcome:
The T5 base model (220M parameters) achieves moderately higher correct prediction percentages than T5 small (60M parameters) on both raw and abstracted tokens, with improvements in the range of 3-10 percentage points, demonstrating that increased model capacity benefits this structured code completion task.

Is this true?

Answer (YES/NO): NO